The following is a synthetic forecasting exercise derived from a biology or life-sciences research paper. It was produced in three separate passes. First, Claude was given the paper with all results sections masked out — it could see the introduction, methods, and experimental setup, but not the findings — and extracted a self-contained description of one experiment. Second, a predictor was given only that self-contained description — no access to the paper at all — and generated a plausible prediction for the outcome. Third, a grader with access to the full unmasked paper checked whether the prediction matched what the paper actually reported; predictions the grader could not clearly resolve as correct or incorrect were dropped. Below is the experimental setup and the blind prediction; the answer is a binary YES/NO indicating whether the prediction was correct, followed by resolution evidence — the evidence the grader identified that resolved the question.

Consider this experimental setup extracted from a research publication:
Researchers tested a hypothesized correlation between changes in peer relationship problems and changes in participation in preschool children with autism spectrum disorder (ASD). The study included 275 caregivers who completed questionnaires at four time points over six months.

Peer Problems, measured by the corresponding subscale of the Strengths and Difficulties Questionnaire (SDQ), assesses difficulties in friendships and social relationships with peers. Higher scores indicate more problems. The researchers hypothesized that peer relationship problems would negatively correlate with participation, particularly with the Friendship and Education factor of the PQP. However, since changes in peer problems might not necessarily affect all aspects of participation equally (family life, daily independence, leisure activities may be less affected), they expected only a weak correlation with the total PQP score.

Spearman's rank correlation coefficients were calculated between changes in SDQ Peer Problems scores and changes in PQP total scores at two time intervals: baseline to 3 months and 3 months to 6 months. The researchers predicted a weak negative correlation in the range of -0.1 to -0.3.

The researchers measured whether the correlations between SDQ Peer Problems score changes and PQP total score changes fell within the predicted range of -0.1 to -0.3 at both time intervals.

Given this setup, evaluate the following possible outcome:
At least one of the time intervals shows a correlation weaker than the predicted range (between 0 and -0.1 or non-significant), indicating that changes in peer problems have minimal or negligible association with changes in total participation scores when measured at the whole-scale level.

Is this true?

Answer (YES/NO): NO